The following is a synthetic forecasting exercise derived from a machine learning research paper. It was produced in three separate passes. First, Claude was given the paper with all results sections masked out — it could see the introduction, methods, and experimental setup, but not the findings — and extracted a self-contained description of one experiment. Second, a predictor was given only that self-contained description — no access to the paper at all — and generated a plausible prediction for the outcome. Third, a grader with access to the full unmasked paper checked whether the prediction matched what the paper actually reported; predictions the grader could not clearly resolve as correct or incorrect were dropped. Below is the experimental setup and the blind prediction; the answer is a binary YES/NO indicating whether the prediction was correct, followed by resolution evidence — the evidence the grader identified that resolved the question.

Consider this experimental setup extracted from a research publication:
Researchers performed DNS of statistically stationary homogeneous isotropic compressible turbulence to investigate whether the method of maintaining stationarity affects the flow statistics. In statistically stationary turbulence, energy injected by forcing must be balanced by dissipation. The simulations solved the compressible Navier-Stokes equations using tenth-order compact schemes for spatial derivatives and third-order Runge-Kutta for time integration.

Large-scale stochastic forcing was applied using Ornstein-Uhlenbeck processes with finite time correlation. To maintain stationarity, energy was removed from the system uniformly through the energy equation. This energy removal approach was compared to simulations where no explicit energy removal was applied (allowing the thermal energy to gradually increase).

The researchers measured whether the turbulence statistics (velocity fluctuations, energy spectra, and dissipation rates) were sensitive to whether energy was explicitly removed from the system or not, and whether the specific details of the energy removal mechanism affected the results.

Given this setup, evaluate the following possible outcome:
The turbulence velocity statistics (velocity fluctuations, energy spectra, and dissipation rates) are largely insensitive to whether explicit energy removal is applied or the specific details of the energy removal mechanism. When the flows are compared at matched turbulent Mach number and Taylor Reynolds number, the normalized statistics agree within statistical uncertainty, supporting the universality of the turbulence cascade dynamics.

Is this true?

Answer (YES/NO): YES